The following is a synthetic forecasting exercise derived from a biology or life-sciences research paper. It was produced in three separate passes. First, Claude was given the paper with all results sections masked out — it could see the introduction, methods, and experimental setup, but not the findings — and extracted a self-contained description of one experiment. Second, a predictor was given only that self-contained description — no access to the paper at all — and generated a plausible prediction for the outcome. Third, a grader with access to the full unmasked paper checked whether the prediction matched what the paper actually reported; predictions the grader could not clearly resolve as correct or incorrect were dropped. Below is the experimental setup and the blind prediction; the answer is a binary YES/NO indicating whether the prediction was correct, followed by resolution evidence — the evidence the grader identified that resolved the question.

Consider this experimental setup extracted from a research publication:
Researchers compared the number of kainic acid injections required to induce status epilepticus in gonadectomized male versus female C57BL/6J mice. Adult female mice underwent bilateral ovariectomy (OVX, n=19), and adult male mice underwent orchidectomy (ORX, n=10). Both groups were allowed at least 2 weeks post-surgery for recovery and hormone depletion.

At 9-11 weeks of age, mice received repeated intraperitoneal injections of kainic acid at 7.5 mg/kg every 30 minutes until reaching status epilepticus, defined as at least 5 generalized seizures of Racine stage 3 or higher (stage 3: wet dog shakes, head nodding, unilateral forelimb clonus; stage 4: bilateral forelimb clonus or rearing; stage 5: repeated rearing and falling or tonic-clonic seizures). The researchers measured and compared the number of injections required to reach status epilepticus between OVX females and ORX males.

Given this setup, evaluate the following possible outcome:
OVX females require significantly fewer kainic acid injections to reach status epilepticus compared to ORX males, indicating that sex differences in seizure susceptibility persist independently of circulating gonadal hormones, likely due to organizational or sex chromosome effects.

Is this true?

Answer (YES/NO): NO